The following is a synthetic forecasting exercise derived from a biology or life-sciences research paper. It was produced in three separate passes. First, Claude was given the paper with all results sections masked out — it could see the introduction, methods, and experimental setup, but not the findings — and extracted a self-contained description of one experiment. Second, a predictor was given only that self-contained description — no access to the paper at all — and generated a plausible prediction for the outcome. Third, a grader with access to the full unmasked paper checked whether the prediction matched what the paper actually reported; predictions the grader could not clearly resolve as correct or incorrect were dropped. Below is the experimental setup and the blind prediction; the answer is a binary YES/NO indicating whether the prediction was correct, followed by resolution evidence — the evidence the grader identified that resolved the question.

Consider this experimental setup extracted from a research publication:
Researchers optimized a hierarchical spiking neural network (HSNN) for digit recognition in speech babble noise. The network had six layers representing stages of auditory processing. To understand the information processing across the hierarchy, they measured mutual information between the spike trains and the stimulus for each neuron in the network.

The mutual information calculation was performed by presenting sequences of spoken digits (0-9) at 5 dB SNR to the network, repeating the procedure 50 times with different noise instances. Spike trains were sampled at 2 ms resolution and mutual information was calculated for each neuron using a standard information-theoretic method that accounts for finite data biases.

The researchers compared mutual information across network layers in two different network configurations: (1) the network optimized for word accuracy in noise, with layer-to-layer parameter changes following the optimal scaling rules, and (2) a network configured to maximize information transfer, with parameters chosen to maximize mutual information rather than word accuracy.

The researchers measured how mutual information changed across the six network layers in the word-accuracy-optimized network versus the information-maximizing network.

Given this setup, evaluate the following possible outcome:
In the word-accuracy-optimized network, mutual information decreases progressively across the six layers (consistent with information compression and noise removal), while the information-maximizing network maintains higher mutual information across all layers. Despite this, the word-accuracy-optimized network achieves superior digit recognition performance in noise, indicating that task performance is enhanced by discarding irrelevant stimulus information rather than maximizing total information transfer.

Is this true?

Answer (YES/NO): YES